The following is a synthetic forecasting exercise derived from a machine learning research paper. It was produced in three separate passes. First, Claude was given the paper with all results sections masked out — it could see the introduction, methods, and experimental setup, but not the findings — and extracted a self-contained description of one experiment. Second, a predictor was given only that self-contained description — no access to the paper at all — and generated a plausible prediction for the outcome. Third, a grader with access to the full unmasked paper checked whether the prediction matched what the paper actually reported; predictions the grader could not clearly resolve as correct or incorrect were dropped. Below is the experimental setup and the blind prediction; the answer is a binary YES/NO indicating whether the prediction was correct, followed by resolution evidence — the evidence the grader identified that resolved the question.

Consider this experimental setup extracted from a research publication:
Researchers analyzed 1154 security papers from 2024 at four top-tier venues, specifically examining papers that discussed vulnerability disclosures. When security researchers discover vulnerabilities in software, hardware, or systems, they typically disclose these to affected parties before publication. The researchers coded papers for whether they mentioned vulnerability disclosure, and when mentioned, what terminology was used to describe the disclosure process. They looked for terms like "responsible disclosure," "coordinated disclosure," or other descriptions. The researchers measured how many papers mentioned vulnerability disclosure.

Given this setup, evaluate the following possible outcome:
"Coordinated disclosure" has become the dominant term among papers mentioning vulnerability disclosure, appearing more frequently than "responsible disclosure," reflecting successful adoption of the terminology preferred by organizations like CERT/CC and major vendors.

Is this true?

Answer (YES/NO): NO